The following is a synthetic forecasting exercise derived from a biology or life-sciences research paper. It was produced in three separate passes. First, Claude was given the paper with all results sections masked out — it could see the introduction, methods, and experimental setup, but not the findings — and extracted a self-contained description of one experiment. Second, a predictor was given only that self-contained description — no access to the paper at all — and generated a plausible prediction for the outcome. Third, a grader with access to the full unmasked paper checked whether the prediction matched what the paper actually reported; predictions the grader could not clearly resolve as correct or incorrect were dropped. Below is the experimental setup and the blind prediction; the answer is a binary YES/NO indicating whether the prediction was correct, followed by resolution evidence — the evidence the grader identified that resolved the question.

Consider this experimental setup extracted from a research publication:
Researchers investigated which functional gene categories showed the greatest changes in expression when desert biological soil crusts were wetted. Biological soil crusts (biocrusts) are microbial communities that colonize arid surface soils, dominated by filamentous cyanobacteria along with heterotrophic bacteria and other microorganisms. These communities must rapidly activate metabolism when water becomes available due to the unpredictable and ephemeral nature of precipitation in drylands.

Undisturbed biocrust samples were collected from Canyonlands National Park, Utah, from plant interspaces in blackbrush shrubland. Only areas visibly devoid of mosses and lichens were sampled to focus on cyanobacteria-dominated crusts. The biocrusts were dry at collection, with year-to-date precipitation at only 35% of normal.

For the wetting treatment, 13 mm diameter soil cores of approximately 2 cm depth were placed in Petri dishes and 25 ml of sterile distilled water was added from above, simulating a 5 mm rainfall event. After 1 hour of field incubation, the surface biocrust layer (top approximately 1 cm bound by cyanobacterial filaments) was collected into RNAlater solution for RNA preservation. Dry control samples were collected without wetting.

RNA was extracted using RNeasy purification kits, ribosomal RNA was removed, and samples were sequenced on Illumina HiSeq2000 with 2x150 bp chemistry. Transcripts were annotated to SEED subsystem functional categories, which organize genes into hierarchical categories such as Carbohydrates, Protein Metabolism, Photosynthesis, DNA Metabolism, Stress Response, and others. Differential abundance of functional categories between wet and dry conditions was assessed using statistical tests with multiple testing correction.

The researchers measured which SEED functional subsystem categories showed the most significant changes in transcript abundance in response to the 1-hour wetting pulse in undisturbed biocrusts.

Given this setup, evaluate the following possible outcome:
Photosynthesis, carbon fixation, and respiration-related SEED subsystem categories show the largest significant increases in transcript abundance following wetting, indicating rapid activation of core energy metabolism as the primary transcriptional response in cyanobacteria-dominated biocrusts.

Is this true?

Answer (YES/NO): NO